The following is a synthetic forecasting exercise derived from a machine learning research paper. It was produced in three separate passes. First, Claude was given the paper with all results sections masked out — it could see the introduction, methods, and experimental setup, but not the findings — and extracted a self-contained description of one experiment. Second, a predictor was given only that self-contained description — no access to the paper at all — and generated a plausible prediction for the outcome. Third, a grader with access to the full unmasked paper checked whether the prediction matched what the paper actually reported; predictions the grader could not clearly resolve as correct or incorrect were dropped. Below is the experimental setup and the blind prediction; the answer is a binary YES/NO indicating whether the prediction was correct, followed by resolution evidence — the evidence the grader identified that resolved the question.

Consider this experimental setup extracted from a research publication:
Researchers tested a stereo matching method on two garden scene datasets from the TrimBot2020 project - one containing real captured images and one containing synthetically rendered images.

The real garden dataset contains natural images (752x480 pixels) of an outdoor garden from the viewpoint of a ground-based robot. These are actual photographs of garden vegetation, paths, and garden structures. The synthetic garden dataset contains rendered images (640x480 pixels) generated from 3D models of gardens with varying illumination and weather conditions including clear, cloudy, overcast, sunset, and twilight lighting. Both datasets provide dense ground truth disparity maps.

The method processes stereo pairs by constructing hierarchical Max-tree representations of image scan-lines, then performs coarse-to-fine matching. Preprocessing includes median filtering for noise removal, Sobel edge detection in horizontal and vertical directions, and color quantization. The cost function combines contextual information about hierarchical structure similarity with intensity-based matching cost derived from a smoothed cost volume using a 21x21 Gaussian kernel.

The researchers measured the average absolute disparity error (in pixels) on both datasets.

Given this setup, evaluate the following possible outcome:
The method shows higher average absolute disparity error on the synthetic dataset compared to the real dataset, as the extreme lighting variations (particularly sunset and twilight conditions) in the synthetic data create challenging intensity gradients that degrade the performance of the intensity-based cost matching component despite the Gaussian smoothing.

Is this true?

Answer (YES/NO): YES